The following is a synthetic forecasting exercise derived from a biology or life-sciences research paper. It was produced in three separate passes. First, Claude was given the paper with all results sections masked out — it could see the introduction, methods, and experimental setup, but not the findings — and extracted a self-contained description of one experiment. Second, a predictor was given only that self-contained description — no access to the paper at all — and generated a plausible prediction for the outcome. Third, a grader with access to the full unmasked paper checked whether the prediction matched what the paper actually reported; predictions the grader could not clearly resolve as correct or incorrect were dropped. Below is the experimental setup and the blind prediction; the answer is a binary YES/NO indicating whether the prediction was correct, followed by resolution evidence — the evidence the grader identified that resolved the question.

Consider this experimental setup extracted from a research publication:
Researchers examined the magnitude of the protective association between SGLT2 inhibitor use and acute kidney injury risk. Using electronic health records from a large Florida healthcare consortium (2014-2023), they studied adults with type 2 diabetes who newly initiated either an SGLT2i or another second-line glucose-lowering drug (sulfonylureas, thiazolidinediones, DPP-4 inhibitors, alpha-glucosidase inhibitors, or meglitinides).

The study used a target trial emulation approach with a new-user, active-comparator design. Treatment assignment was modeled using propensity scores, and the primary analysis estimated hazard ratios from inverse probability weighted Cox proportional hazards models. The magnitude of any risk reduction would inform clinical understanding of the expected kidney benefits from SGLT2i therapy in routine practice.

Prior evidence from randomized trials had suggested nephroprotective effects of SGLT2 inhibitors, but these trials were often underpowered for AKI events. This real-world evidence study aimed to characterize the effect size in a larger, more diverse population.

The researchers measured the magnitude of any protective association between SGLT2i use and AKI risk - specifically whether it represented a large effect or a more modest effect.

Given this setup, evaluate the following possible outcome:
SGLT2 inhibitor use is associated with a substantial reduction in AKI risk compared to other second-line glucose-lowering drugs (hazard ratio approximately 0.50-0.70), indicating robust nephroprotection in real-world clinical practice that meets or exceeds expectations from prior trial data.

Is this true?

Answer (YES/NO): NO